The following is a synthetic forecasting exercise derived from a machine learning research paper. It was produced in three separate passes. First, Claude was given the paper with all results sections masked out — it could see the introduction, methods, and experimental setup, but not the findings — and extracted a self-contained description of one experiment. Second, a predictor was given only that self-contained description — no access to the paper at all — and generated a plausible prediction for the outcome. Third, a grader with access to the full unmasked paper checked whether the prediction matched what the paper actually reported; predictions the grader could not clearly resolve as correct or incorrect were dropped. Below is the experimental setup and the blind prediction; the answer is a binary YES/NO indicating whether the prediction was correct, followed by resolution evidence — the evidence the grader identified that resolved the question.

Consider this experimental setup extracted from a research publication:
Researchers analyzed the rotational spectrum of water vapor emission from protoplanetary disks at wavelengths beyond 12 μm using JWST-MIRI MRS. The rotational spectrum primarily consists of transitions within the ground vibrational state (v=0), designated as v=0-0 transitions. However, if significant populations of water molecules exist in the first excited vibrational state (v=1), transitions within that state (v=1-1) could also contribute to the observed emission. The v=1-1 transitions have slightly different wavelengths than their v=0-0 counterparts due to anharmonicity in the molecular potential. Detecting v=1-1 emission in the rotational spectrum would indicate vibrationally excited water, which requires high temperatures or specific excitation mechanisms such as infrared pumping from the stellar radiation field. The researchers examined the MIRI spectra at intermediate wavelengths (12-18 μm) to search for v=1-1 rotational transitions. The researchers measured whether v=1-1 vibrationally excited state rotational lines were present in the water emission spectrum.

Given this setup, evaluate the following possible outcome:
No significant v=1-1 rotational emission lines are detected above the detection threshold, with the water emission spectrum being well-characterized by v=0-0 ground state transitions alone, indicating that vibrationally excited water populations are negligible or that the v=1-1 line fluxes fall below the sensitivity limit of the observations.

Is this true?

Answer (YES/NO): NO